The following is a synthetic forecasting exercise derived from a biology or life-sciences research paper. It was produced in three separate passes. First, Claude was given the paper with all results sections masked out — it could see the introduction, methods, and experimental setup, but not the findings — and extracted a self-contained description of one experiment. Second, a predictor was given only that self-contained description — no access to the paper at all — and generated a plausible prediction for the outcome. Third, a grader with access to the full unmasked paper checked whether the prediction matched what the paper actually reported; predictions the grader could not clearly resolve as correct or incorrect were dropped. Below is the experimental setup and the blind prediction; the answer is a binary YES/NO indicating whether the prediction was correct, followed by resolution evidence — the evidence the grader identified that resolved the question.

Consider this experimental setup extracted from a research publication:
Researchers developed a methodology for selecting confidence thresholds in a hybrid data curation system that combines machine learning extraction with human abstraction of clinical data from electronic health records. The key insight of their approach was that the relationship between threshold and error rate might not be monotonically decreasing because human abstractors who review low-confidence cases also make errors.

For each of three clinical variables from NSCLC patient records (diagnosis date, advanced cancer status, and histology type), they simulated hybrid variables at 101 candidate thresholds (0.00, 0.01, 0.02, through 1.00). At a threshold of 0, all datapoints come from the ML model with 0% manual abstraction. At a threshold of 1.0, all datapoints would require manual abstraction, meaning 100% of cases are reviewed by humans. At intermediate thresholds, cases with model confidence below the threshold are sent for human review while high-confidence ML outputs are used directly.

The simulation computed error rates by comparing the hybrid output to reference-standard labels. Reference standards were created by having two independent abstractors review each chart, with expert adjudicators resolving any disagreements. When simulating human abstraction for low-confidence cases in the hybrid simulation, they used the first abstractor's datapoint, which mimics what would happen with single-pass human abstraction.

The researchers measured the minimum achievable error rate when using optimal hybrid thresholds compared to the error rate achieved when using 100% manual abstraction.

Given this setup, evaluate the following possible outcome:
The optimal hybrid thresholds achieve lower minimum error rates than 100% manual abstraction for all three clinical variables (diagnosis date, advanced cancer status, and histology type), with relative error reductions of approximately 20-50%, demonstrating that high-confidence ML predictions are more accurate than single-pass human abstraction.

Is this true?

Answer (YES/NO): NO